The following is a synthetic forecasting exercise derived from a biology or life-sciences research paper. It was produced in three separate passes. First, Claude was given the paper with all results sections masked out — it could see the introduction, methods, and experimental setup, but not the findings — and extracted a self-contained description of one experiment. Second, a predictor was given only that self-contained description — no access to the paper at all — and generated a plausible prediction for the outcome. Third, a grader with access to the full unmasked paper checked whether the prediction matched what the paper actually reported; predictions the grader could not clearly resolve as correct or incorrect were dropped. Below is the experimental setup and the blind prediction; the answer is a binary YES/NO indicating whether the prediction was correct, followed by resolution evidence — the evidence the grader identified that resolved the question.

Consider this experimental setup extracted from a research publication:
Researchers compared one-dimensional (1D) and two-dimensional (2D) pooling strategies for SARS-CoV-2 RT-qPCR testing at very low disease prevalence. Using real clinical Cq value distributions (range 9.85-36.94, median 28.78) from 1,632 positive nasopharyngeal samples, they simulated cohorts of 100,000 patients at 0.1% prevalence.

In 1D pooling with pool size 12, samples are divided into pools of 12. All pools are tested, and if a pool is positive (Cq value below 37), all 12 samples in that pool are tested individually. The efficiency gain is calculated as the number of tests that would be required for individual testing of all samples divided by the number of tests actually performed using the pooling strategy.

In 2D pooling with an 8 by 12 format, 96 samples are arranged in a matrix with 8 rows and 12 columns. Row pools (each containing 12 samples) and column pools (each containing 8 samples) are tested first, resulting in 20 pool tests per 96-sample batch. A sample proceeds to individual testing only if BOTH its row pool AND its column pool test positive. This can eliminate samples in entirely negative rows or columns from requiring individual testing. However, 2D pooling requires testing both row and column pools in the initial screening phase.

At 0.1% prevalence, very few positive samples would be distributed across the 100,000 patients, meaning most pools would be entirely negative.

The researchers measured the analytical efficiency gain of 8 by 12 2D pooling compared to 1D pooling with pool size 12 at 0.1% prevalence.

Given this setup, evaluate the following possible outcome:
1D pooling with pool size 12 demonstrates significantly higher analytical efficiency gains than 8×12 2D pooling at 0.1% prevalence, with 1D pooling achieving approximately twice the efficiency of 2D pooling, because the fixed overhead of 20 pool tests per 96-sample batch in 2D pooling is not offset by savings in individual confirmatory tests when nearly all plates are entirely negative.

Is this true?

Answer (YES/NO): NO